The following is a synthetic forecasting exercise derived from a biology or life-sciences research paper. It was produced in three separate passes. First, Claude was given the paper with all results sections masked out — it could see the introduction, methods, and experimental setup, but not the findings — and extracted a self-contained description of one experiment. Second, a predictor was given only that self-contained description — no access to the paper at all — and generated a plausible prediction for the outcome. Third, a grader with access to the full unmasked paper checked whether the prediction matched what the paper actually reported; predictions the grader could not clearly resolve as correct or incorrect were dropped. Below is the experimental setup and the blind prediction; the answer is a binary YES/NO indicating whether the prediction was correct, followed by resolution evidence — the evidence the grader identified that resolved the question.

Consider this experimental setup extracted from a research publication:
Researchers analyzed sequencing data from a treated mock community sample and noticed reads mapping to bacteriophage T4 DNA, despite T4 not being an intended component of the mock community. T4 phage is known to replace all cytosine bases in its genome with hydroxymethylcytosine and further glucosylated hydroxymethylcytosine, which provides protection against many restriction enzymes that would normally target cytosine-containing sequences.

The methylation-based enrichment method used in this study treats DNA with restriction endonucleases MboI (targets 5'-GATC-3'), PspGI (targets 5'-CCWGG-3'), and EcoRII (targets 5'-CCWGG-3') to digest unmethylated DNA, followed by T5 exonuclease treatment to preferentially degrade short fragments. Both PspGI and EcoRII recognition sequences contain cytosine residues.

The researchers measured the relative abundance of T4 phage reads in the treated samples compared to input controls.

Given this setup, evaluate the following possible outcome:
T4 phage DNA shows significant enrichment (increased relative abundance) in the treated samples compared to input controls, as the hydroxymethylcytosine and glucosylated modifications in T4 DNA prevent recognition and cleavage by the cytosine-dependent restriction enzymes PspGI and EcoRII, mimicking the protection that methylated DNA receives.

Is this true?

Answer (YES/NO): YES